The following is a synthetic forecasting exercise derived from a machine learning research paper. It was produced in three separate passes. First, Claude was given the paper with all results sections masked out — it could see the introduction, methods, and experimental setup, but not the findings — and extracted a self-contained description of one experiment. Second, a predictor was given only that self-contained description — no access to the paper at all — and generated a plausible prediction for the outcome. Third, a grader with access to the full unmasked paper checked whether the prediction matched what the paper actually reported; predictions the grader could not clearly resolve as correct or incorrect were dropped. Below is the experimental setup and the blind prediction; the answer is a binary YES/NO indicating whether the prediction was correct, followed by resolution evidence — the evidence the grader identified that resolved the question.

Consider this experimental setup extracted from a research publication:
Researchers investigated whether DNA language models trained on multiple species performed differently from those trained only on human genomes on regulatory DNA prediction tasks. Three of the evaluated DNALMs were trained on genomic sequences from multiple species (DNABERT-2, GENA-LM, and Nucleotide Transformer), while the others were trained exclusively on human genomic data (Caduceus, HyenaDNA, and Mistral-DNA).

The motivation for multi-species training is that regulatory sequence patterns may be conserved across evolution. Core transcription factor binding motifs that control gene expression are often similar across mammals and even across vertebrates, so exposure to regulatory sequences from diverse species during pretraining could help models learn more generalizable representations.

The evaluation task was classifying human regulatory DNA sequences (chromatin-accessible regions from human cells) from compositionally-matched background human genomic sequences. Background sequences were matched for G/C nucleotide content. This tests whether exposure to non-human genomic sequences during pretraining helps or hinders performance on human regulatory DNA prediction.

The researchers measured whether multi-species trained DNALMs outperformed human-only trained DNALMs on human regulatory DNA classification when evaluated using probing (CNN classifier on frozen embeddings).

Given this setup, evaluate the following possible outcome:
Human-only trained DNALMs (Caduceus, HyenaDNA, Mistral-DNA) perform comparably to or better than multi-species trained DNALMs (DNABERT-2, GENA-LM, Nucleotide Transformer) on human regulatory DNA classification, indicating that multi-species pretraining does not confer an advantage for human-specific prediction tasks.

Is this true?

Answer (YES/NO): NO